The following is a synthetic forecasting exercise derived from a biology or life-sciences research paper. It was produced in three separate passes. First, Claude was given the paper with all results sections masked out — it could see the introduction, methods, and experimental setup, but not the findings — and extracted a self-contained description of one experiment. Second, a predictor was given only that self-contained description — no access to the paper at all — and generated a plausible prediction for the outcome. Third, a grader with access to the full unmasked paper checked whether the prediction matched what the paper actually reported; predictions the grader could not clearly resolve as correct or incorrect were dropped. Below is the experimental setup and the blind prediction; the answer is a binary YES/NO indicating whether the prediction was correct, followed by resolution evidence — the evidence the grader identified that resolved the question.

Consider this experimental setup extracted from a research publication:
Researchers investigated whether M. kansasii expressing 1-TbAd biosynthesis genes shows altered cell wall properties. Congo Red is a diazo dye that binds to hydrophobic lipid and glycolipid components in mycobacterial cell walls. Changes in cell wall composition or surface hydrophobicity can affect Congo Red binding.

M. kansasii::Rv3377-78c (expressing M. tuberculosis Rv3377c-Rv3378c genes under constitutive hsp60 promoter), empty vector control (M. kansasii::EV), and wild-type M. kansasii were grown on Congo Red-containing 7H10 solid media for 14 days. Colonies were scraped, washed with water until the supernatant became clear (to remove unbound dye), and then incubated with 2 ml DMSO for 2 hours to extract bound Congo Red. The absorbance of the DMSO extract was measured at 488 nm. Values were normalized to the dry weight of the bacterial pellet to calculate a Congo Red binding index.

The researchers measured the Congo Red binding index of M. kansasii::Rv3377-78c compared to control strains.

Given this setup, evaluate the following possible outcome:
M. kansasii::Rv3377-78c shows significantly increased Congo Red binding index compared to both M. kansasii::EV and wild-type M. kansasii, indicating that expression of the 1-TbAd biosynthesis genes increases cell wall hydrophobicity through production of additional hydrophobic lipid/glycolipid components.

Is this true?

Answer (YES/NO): NO